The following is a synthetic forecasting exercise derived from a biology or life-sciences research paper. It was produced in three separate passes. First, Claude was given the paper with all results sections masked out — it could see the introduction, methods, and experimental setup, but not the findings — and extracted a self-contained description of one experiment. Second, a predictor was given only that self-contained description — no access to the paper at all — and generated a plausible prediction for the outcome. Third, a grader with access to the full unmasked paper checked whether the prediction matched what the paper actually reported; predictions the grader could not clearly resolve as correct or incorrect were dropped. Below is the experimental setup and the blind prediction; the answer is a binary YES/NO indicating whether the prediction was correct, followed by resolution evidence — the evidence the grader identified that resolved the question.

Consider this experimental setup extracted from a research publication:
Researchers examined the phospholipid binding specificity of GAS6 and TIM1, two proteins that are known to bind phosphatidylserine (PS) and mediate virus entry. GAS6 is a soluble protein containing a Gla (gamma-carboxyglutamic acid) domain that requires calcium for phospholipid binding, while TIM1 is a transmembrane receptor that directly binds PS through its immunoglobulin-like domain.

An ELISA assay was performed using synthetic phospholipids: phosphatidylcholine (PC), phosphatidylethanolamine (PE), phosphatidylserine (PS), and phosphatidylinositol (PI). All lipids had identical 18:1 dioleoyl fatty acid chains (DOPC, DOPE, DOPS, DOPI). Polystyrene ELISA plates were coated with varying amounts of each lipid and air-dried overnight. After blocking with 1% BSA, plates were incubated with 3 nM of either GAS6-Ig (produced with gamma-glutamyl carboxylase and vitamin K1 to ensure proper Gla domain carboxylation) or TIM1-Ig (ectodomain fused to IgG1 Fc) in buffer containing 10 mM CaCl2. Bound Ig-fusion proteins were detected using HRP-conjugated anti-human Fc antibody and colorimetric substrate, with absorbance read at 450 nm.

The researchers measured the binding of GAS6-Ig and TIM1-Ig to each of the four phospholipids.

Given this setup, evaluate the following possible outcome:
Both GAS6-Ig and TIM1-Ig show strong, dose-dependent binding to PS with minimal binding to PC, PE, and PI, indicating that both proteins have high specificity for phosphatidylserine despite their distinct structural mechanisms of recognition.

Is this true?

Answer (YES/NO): NO